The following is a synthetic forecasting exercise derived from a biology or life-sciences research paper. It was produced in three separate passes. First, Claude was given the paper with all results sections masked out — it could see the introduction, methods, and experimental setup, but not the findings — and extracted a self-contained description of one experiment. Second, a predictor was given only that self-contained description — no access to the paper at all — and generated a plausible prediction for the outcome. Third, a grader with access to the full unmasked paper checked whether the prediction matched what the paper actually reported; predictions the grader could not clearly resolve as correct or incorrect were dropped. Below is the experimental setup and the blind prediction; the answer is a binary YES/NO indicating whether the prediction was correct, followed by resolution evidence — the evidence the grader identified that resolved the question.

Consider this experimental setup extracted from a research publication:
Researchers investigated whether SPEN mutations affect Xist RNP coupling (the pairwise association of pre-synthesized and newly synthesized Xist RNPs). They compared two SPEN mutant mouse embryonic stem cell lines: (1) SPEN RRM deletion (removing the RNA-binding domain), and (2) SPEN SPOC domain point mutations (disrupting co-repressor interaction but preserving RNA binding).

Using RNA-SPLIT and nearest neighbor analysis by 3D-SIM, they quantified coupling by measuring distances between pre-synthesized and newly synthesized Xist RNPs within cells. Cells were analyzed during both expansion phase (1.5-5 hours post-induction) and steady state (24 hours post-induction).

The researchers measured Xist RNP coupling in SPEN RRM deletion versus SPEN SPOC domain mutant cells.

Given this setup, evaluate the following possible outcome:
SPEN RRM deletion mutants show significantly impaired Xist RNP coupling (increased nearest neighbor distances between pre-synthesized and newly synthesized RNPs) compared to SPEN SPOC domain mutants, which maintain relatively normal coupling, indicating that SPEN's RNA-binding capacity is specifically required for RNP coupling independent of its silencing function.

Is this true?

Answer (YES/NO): YES